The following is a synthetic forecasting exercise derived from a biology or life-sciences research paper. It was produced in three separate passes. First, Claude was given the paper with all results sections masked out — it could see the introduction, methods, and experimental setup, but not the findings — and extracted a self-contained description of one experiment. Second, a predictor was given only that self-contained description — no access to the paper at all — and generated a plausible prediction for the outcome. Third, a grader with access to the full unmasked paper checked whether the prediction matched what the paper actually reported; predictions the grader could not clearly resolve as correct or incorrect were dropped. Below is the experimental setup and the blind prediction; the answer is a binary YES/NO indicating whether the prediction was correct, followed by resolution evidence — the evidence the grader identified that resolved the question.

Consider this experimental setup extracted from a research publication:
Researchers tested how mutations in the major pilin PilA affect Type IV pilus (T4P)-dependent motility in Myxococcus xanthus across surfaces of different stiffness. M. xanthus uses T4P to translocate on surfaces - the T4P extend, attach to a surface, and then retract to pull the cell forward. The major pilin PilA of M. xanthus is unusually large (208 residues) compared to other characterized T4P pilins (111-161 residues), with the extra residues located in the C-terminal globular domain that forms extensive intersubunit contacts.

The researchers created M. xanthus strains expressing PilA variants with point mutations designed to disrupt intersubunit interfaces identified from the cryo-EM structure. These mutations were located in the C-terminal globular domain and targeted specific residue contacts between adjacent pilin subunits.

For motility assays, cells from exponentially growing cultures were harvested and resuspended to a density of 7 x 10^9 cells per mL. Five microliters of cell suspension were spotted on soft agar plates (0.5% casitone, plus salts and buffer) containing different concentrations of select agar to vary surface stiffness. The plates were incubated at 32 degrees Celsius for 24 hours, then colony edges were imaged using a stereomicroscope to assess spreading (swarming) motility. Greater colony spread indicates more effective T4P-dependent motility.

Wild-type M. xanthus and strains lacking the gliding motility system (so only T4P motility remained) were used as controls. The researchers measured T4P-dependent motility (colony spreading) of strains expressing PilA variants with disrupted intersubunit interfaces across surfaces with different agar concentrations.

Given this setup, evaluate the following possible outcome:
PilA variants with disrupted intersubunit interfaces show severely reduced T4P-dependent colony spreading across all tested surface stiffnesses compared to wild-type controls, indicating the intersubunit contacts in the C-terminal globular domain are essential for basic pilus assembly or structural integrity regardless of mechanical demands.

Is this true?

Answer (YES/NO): YES